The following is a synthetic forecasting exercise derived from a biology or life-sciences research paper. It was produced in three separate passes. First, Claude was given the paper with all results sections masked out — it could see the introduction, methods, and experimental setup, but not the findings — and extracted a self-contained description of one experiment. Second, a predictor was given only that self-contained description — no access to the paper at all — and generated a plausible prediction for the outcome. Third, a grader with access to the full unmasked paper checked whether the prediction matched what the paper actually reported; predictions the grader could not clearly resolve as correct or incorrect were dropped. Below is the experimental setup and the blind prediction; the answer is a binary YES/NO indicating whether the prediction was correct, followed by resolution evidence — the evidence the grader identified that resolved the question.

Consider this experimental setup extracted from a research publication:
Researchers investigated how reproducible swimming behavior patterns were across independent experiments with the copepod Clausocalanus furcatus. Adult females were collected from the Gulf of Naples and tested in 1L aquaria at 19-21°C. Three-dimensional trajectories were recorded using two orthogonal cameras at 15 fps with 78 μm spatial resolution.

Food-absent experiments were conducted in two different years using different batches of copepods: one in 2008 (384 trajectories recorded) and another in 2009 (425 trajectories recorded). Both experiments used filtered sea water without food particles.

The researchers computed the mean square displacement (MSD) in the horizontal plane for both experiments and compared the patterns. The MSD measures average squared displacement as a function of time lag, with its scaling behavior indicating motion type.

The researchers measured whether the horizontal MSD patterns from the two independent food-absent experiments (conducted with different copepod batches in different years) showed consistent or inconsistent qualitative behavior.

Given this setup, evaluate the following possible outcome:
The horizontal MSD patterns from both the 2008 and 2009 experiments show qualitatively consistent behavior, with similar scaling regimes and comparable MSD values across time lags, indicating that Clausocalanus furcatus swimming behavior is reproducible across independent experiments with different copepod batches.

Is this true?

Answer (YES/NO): YES